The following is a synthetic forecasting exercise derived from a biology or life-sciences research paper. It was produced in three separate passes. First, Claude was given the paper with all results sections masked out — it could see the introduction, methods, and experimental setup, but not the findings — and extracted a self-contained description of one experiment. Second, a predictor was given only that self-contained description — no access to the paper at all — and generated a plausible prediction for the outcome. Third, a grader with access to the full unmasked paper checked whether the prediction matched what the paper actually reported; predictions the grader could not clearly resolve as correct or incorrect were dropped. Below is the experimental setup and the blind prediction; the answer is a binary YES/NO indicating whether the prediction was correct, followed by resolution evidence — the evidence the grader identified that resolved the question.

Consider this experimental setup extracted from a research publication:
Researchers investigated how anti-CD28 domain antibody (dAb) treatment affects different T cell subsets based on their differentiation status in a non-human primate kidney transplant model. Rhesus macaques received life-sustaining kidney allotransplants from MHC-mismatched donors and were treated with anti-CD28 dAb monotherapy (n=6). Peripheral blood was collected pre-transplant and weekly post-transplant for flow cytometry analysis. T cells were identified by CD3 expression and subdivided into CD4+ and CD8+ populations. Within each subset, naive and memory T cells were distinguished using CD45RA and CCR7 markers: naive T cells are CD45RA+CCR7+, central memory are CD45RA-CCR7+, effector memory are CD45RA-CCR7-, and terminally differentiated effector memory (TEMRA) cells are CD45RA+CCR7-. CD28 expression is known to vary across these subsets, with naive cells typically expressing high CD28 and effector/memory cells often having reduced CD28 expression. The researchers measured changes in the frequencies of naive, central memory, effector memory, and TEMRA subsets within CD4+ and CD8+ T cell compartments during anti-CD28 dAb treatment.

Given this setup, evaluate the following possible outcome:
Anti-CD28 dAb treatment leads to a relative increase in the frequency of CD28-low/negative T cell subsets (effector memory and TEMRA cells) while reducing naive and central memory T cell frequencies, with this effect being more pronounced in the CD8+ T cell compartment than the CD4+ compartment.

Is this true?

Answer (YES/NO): NO